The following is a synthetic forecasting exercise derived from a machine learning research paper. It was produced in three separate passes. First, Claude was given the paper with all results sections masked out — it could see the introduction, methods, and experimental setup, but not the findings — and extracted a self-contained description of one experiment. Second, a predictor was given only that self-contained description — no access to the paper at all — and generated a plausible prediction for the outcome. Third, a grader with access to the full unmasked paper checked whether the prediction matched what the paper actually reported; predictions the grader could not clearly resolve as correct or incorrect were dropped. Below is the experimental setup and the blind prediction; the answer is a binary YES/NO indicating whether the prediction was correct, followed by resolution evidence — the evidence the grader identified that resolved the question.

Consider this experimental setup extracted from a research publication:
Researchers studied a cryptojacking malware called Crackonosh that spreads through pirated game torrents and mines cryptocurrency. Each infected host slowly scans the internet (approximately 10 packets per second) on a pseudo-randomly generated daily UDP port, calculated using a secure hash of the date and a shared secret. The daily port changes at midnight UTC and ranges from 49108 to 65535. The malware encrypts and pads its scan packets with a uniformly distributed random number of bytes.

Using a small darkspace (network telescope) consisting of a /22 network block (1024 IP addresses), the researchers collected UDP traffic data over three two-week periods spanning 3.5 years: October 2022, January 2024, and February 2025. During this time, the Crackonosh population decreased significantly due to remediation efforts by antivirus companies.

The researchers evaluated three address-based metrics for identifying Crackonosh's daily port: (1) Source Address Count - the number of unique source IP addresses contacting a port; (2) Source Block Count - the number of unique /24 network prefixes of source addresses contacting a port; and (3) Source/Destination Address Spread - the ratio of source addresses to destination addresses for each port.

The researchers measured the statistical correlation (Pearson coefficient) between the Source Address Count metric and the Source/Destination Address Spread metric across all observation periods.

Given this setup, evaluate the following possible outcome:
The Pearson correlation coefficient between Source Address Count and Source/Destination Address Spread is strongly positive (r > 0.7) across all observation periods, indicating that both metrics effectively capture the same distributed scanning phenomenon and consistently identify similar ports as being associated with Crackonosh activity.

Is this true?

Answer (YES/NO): YES